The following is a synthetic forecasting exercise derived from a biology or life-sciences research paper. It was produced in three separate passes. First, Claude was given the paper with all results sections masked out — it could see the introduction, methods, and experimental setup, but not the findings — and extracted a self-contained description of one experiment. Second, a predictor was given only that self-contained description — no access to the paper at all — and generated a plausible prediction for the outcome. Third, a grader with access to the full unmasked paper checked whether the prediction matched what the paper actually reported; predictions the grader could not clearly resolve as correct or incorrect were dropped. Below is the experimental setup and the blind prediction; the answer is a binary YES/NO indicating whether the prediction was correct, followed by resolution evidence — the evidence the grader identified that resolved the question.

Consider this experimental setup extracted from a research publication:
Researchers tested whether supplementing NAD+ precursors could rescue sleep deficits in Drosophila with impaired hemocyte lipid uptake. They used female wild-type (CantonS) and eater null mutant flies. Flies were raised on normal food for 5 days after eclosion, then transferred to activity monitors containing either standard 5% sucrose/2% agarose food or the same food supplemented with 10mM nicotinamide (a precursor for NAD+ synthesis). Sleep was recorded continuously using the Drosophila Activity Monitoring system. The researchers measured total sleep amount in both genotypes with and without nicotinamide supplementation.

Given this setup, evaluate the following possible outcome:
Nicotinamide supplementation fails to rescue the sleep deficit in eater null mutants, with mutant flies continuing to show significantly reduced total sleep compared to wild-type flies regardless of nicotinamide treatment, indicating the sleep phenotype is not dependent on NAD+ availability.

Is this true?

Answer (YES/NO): NO